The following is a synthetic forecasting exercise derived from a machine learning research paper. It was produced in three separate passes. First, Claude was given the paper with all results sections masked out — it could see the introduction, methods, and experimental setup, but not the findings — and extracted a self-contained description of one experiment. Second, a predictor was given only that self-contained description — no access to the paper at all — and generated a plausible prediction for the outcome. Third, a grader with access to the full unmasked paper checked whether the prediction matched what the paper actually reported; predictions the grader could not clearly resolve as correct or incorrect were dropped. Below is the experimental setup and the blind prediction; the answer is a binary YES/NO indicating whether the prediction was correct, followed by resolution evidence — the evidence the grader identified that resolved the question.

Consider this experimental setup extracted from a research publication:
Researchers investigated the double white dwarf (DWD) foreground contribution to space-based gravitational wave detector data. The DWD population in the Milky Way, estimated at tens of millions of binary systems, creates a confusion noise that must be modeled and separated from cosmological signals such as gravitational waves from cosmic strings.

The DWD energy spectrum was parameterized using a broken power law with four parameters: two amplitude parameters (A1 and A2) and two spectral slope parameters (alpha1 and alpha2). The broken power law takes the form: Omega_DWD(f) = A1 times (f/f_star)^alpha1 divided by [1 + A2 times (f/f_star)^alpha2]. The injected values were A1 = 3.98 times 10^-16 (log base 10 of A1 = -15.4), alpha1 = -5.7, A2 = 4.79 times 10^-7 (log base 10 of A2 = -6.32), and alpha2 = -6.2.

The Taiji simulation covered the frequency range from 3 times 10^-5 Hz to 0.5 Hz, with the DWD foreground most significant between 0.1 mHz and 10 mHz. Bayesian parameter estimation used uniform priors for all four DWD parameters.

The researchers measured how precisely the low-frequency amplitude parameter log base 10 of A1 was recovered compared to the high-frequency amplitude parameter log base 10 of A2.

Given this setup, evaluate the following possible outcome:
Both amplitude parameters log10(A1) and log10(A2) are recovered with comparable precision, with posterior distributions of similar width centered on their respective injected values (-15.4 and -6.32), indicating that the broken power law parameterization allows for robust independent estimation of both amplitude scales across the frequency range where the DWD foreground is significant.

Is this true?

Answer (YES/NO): NO